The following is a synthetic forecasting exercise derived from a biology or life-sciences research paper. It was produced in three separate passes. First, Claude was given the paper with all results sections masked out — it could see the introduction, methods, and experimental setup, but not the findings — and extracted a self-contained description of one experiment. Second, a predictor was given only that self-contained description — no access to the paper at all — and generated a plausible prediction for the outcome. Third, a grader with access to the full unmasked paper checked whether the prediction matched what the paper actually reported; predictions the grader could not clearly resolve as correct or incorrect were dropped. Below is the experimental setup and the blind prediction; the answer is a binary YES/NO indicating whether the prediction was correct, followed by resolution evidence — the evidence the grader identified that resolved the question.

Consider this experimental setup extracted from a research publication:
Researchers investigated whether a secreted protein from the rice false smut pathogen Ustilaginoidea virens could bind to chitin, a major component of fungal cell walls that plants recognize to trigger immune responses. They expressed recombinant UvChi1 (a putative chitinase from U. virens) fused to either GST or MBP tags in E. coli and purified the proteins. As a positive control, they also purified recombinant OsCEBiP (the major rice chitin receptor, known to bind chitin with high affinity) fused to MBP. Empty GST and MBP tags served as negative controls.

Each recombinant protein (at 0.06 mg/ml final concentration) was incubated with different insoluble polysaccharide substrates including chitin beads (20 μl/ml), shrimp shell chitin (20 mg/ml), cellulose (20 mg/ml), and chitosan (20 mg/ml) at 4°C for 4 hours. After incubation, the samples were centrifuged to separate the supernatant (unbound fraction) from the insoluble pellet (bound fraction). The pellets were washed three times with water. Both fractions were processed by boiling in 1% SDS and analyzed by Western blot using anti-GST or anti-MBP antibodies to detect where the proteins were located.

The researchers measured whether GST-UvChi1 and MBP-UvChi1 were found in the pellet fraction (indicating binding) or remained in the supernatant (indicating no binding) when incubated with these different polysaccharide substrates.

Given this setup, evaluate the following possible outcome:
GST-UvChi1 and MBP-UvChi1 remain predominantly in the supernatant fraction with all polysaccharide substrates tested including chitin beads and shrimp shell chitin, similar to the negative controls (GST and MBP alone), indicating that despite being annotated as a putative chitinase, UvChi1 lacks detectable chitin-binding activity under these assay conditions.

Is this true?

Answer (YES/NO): NO